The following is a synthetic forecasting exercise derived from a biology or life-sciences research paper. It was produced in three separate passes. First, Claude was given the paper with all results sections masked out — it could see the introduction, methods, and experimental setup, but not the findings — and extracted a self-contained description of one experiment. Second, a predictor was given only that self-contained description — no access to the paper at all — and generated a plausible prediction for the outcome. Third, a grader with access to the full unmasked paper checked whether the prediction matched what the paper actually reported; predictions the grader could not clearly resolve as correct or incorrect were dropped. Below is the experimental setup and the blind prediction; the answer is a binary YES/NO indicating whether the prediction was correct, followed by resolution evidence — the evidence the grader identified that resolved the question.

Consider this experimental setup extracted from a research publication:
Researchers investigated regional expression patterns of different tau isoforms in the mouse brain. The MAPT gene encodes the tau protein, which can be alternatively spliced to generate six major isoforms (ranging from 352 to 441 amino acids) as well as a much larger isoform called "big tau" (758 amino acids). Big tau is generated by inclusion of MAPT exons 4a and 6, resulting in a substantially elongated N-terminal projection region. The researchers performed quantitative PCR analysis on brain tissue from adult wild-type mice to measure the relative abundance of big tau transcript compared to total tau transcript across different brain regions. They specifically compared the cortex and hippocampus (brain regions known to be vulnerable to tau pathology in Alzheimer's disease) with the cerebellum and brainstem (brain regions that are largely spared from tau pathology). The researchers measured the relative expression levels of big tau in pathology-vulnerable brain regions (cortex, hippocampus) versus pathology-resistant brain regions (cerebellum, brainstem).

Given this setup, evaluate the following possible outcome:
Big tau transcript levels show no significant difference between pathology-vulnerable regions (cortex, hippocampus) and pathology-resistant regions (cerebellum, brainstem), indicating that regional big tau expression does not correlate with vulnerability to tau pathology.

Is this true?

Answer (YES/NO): NO